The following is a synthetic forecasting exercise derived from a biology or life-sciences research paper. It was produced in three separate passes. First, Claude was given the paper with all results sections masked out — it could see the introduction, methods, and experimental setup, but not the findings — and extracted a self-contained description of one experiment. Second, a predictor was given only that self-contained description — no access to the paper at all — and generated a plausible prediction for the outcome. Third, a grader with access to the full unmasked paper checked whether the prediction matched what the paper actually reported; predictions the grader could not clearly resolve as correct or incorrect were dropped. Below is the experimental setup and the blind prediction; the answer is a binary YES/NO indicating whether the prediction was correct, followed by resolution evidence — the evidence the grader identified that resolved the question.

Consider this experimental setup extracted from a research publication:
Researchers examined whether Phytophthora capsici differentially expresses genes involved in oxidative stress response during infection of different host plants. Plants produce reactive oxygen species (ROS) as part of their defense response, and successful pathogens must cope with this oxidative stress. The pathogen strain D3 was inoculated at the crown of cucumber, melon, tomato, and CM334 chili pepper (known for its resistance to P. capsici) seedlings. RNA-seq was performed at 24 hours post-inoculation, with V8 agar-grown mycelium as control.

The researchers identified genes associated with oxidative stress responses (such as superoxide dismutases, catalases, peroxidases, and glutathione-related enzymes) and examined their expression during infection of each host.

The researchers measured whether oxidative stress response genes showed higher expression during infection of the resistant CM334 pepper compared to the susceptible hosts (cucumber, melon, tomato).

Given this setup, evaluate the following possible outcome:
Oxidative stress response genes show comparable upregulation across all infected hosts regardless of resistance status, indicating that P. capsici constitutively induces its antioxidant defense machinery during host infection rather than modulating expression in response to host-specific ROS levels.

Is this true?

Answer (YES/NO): NO